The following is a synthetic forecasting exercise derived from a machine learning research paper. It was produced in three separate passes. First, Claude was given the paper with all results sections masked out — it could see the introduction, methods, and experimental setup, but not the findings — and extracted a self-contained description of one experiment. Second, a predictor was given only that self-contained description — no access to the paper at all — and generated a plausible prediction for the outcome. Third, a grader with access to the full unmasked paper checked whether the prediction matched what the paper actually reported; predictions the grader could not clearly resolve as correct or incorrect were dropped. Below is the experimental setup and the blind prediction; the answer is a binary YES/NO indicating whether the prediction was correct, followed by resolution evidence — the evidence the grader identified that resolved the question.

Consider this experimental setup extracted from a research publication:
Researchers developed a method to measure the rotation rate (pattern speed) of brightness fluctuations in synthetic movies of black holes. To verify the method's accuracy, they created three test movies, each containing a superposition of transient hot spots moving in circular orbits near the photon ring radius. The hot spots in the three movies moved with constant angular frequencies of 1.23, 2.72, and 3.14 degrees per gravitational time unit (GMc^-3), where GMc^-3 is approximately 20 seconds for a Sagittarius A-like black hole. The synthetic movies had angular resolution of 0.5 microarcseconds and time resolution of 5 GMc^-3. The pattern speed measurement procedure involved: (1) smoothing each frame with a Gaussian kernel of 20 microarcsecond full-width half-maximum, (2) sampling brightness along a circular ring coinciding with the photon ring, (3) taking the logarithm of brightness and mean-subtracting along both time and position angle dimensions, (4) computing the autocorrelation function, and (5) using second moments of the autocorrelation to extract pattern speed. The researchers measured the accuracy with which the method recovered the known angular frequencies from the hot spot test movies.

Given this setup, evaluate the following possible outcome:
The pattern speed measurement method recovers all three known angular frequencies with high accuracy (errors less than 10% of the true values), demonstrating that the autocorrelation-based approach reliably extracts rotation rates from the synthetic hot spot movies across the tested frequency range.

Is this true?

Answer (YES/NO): YES